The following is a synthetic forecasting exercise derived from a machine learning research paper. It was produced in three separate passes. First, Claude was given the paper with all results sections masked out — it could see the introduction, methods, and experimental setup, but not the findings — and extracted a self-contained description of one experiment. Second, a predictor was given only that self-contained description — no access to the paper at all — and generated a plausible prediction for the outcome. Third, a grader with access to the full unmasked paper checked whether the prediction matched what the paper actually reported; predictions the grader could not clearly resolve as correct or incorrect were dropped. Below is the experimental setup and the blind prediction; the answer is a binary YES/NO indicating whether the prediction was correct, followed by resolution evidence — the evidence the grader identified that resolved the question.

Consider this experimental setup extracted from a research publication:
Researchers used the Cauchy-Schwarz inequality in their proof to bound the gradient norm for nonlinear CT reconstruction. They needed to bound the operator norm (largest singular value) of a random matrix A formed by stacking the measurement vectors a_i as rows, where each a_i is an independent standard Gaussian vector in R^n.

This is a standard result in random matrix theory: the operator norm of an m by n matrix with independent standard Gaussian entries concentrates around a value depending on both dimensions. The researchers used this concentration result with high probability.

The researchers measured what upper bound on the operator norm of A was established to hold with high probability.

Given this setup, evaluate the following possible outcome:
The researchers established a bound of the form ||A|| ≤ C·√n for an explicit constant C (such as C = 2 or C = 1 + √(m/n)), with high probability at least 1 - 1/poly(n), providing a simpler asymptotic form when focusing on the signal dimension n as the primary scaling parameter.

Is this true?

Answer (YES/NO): NO